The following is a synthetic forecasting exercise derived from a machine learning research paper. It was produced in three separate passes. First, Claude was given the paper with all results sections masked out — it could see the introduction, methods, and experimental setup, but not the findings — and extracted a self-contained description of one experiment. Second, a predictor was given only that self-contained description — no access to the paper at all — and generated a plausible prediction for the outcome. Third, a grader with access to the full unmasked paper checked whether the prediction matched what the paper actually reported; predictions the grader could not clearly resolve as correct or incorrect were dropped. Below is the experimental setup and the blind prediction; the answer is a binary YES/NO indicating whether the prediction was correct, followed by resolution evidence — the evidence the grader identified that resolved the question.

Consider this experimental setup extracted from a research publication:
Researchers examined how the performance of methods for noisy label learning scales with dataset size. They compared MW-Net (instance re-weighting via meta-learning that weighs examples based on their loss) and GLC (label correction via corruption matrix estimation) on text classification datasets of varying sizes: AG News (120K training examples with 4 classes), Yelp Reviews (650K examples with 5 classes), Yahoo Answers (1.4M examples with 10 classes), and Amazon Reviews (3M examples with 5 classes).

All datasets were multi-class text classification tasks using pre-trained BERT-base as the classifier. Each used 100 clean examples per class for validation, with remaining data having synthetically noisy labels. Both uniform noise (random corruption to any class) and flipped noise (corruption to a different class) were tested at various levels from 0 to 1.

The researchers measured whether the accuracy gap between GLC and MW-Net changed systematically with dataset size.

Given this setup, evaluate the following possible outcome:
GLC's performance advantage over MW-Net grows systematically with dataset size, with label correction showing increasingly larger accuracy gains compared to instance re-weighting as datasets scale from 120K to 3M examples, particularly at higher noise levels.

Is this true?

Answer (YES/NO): NO